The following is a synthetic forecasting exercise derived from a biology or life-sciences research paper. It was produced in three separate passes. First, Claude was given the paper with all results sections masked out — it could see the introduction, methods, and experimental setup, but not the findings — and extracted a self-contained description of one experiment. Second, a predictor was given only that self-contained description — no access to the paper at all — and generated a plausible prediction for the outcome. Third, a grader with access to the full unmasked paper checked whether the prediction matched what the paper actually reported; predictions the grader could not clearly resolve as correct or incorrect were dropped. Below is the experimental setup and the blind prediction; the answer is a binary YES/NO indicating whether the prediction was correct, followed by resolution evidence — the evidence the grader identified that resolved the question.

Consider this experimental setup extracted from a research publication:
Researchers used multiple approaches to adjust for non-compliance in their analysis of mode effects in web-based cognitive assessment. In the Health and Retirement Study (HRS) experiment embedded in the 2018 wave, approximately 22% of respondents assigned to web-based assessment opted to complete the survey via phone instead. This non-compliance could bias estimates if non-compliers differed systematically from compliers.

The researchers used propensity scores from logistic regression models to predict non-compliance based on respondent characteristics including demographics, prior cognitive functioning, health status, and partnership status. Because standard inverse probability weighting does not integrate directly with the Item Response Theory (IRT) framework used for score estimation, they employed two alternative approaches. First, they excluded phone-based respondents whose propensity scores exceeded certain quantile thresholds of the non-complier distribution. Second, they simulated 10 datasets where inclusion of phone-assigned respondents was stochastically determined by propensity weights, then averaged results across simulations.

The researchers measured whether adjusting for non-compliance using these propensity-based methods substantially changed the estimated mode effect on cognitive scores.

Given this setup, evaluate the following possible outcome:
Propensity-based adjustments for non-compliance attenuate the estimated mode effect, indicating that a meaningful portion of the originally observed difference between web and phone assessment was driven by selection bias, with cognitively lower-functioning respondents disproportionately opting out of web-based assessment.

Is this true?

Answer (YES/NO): NO